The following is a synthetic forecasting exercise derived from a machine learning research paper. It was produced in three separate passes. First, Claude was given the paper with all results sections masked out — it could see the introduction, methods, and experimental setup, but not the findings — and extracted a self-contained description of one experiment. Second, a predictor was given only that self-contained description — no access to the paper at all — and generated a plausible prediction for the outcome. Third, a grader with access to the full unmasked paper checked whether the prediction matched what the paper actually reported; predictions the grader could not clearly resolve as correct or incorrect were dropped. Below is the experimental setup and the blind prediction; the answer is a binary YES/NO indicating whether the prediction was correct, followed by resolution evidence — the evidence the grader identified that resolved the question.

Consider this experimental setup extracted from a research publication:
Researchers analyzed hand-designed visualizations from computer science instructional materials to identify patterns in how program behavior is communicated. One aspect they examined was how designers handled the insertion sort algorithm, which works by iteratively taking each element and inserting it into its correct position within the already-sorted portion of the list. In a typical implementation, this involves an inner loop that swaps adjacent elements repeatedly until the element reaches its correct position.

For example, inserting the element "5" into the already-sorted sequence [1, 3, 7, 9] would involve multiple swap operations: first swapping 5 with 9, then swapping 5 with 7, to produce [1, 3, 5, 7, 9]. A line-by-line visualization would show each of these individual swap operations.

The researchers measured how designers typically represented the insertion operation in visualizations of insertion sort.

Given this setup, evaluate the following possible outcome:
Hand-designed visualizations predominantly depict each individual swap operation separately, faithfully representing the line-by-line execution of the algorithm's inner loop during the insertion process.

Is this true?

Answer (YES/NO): NO